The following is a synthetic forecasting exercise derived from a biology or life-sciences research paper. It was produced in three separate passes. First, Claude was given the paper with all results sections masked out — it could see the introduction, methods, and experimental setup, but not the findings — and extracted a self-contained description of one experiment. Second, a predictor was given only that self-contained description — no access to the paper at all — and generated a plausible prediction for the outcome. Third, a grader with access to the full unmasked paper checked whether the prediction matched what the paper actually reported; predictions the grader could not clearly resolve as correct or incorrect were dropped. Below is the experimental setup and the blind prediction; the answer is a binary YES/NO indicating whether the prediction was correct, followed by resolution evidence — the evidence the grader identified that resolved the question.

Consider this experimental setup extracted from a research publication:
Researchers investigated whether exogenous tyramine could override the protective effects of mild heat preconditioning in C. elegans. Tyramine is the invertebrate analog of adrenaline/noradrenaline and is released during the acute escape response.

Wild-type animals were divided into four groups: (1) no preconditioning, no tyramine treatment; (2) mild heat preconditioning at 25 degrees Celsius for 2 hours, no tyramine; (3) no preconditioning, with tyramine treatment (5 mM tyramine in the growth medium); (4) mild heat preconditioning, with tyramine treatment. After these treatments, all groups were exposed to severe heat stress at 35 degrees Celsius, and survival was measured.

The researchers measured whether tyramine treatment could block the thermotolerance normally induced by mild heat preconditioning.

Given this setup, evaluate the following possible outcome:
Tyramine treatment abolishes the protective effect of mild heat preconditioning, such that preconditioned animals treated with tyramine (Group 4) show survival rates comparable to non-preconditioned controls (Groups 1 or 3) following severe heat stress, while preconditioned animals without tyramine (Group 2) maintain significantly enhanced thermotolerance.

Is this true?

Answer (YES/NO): YES